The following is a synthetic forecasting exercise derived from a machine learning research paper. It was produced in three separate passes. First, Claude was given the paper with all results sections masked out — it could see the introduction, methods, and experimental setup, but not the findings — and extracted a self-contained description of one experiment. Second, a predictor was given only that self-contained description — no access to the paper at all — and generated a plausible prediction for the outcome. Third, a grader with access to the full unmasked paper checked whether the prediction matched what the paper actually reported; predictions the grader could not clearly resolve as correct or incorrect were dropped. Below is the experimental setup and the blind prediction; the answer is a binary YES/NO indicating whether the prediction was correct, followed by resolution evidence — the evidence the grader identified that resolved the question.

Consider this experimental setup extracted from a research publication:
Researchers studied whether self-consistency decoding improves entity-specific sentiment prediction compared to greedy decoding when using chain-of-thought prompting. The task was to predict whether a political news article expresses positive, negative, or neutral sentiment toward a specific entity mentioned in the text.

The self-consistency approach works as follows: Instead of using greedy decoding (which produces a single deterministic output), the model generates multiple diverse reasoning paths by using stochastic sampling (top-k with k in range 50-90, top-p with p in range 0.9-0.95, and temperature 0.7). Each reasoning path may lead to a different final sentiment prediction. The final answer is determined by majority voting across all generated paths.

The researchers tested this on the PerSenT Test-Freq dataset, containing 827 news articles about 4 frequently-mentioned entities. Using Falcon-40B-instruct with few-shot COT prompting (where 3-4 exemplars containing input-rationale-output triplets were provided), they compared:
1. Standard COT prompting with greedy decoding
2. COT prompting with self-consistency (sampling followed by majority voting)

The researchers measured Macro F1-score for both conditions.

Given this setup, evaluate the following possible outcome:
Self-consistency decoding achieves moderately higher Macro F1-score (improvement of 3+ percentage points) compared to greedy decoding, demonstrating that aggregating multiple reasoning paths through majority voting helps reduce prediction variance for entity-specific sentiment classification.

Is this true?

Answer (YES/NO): YES